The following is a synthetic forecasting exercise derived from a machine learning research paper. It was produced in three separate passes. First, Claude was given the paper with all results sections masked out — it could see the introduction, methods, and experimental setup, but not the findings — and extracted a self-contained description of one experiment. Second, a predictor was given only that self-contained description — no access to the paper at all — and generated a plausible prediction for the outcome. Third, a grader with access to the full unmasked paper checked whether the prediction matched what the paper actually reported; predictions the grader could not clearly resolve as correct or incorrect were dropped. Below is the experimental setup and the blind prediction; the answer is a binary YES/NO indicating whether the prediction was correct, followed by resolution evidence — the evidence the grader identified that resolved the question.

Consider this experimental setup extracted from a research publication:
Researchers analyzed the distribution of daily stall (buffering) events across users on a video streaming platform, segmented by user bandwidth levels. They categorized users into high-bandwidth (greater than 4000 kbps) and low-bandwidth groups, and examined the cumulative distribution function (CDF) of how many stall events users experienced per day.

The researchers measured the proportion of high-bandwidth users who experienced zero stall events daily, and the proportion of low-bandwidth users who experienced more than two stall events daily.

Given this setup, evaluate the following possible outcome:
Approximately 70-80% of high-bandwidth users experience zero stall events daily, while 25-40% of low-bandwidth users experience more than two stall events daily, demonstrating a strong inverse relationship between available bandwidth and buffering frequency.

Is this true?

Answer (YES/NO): NO